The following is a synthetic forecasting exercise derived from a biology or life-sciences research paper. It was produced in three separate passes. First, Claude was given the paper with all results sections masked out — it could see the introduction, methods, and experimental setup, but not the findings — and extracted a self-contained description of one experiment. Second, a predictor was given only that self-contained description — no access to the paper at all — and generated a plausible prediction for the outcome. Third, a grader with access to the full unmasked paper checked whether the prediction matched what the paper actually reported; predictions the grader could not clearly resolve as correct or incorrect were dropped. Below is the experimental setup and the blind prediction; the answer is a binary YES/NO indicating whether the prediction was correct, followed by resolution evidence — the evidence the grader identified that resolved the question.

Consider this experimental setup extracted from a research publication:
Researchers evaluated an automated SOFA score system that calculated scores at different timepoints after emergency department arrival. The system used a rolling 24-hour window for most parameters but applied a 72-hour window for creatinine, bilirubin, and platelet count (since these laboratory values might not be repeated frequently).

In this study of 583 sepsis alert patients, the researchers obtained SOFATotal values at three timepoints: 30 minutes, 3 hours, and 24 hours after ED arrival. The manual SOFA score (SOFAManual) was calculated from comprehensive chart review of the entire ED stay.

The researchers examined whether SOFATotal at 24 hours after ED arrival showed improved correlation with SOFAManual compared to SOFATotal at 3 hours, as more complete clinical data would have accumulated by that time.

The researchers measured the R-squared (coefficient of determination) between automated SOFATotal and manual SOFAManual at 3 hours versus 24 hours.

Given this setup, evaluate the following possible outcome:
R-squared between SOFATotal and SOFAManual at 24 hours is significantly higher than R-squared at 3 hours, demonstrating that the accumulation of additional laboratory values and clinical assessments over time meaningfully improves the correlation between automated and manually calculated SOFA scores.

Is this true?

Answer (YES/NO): NO